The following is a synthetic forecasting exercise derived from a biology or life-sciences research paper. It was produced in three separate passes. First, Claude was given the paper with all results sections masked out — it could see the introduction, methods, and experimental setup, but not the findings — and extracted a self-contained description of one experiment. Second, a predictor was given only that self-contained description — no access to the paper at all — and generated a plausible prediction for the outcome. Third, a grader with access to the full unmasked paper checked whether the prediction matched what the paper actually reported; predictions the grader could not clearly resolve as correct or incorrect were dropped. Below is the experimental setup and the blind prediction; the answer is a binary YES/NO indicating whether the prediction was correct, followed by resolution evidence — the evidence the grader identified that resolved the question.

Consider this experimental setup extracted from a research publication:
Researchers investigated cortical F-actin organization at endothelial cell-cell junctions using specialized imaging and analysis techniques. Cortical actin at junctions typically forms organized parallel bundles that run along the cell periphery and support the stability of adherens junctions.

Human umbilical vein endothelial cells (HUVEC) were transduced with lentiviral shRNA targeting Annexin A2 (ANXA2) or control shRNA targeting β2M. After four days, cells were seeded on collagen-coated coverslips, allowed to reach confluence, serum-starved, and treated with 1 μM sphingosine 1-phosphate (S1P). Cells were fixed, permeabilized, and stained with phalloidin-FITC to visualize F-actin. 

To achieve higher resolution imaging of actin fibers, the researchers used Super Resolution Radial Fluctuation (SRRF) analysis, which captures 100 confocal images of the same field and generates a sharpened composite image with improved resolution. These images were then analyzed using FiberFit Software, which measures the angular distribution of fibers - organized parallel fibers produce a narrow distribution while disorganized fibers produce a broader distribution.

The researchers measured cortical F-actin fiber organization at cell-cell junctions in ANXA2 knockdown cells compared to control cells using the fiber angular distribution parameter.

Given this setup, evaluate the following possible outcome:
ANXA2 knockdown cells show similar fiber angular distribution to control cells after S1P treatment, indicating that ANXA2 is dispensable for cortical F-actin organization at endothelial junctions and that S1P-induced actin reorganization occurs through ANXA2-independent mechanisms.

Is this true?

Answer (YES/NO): NO